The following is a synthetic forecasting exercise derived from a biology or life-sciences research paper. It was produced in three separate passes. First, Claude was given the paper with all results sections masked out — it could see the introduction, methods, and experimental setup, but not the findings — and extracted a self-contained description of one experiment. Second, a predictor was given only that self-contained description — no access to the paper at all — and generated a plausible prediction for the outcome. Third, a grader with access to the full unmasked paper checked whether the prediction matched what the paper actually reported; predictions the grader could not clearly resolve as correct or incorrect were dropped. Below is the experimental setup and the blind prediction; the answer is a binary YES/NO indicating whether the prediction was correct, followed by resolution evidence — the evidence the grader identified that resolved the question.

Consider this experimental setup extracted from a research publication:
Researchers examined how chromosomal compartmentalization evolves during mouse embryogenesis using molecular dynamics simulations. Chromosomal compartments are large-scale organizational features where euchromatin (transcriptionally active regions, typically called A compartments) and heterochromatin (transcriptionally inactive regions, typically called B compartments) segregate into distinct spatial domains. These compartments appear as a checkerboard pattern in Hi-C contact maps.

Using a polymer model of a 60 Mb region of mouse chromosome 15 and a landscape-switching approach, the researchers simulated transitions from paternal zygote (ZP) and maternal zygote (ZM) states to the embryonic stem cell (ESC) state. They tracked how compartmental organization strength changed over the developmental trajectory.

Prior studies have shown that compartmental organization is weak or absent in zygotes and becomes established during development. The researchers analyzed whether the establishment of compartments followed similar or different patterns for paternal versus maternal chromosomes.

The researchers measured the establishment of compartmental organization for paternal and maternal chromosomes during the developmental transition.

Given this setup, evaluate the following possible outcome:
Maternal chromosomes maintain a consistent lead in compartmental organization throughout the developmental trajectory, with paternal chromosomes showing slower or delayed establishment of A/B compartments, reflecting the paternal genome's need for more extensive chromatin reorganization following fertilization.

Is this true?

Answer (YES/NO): NO